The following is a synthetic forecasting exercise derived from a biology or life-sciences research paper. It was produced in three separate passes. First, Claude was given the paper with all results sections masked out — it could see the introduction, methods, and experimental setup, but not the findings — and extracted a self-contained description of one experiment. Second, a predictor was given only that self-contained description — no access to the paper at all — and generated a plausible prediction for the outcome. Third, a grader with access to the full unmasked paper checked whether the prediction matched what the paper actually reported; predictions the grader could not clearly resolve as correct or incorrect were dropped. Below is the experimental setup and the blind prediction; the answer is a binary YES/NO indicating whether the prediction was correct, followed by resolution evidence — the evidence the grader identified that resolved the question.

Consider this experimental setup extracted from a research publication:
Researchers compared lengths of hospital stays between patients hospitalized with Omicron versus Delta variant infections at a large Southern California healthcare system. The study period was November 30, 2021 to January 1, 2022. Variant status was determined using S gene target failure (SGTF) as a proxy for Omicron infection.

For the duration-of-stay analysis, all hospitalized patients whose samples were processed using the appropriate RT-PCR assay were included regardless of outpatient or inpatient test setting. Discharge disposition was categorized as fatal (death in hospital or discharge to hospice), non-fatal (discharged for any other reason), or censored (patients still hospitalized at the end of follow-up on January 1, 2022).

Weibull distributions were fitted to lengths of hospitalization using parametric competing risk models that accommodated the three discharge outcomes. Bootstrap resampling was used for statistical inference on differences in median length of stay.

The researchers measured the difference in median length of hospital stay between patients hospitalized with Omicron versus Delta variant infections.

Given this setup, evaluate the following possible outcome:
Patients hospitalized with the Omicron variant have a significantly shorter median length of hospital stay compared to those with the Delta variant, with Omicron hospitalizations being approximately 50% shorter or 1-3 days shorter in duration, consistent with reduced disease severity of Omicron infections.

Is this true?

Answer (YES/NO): NO